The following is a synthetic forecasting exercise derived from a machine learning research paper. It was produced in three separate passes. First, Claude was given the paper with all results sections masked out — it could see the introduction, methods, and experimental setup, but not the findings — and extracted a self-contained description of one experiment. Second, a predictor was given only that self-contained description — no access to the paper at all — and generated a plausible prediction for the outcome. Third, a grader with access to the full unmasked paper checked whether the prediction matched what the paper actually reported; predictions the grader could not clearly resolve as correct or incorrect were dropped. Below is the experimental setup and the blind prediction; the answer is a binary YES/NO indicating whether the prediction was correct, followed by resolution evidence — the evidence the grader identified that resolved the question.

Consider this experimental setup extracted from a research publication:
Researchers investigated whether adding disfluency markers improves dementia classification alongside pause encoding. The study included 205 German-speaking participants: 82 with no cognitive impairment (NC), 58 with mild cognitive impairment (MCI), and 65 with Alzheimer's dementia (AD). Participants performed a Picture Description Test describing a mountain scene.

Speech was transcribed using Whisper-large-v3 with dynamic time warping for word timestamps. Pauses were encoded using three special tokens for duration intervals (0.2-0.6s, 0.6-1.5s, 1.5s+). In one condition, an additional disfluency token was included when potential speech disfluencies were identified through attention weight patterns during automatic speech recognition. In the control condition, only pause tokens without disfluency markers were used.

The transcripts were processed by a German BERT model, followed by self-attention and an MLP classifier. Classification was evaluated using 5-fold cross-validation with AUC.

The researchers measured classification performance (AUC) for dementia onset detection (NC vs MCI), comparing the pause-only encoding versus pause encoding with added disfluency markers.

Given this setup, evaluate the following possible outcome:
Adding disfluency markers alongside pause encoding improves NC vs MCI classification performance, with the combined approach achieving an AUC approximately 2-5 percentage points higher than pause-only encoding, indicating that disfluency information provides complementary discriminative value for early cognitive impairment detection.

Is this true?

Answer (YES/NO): NO